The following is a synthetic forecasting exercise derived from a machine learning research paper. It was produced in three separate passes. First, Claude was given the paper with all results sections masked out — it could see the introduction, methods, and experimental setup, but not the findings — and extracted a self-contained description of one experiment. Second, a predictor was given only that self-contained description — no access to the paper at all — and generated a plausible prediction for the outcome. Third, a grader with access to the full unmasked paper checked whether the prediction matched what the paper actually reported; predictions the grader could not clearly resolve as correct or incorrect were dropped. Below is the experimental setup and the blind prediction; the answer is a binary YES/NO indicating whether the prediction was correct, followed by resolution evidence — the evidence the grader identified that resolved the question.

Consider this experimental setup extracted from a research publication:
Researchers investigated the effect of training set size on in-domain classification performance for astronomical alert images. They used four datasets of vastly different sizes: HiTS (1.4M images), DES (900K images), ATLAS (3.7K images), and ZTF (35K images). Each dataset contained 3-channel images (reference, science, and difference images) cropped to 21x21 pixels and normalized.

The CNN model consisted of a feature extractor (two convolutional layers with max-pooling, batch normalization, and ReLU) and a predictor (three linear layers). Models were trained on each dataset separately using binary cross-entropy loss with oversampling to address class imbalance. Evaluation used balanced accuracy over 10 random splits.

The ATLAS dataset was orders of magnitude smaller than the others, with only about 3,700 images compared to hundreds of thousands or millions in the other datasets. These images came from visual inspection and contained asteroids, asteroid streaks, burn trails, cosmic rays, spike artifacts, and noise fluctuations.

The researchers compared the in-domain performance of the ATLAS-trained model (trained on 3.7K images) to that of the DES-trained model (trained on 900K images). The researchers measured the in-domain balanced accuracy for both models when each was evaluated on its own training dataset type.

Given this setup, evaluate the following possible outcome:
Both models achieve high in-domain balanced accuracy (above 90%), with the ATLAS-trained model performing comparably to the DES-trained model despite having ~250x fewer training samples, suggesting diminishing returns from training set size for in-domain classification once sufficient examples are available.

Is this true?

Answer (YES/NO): YES